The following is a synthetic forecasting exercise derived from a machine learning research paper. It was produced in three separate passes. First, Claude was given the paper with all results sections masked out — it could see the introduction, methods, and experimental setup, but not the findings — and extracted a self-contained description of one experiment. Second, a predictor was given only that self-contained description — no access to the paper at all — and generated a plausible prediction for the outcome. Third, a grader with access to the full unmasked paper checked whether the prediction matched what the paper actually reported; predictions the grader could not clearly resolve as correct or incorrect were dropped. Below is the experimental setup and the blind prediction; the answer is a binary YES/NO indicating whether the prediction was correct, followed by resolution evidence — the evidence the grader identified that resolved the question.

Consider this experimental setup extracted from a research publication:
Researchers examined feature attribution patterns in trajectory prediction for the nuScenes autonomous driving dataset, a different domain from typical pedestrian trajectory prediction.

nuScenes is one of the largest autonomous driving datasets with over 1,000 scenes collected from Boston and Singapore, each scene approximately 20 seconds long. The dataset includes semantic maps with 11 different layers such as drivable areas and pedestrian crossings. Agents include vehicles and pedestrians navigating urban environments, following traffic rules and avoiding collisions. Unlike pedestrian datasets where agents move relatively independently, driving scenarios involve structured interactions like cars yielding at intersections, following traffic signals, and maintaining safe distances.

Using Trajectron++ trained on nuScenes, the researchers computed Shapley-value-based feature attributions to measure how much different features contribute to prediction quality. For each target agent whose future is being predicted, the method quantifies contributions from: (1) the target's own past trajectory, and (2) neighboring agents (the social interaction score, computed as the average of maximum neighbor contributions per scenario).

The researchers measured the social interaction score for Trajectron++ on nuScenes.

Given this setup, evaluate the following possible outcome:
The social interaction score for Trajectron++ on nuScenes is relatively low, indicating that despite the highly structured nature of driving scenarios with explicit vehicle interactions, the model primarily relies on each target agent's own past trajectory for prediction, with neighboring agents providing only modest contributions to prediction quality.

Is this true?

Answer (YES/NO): NO